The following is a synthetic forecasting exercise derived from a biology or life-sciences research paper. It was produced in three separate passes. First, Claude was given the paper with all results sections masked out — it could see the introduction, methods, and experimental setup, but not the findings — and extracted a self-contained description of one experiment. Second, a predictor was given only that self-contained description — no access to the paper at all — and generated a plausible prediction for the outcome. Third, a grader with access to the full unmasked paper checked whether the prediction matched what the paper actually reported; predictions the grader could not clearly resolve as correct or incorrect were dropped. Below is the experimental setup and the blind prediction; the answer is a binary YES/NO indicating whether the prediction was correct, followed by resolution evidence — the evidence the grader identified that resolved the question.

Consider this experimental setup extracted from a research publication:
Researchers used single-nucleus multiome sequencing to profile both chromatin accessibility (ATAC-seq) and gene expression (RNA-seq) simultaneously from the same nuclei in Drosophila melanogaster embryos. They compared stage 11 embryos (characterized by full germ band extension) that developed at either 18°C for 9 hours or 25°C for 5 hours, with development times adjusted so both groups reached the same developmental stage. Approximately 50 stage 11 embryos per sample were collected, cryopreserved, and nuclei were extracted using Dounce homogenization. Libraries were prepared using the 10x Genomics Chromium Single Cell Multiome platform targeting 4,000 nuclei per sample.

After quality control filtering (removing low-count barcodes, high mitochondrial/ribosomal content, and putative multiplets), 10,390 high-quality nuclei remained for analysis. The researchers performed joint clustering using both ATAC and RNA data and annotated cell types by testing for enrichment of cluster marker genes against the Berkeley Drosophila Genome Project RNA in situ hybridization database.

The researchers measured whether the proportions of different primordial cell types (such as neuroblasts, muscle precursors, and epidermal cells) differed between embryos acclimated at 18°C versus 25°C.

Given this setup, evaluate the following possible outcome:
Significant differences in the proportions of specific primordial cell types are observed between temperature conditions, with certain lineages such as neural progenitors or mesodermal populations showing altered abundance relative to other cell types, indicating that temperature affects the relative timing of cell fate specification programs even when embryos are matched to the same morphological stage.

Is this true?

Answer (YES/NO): NO